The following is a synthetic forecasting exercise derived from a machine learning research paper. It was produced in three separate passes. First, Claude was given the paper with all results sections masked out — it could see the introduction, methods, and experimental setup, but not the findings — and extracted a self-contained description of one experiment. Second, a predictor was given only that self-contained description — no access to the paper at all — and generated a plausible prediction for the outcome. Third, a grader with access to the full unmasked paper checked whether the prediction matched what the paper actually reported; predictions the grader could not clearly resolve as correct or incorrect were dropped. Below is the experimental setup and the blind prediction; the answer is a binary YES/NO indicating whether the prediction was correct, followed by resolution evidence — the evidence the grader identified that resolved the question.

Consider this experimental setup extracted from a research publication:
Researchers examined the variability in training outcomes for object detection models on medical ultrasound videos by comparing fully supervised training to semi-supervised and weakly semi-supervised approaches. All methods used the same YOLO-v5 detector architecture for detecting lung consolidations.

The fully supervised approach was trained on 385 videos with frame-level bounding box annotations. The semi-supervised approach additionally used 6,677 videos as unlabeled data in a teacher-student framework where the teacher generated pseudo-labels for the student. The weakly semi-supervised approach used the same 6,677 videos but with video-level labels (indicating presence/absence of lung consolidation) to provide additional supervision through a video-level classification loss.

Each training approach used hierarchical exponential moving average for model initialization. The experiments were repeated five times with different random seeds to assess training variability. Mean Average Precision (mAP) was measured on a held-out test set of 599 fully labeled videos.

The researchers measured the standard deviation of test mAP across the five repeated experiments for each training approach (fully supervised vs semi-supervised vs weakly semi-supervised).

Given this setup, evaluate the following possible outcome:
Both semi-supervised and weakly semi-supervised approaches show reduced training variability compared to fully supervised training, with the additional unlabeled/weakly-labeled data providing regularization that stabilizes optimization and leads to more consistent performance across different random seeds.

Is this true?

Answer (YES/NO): YES